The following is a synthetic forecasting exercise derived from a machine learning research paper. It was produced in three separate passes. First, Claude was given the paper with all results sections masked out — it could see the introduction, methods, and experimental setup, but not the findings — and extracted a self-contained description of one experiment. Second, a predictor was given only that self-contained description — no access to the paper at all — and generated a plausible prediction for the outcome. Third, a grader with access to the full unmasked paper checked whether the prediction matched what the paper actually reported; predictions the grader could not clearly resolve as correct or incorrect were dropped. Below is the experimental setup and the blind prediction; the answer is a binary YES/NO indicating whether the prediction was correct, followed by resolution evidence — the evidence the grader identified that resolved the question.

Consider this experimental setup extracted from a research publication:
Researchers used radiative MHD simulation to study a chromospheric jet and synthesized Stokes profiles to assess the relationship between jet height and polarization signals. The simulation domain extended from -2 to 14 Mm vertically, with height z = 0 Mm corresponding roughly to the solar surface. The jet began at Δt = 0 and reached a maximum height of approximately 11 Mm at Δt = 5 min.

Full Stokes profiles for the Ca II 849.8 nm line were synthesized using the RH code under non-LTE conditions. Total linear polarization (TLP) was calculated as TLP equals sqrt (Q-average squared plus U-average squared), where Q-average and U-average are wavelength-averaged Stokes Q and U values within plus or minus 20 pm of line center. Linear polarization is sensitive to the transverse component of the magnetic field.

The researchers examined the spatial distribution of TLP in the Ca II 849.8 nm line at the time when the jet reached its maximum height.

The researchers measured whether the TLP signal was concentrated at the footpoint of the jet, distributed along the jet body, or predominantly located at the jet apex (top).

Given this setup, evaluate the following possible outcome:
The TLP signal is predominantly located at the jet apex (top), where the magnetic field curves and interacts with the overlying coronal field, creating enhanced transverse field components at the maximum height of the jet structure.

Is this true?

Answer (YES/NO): NO